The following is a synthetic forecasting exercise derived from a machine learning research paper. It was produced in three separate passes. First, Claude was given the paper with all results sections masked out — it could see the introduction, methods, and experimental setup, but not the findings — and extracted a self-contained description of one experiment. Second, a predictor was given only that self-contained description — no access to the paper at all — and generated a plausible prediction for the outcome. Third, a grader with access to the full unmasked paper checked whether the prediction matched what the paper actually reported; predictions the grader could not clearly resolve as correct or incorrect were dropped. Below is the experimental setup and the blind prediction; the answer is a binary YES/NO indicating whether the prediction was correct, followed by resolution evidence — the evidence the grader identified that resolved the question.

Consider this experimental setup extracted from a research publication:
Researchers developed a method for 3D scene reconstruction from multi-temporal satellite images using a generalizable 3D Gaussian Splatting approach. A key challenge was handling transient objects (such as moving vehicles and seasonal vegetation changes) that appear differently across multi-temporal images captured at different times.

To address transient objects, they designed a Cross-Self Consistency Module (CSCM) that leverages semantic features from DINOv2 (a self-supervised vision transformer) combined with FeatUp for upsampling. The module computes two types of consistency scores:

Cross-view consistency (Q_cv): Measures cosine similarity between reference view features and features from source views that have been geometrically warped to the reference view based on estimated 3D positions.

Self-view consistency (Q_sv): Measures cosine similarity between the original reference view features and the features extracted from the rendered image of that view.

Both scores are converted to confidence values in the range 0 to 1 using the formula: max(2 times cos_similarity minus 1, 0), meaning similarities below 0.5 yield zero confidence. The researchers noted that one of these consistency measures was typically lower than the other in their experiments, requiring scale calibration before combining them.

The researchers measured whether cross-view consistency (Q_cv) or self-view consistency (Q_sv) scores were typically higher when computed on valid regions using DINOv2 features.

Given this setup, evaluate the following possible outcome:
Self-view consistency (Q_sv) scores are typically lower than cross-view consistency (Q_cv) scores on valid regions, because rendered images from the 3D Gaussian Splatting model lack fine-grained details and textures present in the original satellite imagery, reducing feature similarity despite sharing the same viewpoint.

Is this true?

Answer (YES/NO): YES